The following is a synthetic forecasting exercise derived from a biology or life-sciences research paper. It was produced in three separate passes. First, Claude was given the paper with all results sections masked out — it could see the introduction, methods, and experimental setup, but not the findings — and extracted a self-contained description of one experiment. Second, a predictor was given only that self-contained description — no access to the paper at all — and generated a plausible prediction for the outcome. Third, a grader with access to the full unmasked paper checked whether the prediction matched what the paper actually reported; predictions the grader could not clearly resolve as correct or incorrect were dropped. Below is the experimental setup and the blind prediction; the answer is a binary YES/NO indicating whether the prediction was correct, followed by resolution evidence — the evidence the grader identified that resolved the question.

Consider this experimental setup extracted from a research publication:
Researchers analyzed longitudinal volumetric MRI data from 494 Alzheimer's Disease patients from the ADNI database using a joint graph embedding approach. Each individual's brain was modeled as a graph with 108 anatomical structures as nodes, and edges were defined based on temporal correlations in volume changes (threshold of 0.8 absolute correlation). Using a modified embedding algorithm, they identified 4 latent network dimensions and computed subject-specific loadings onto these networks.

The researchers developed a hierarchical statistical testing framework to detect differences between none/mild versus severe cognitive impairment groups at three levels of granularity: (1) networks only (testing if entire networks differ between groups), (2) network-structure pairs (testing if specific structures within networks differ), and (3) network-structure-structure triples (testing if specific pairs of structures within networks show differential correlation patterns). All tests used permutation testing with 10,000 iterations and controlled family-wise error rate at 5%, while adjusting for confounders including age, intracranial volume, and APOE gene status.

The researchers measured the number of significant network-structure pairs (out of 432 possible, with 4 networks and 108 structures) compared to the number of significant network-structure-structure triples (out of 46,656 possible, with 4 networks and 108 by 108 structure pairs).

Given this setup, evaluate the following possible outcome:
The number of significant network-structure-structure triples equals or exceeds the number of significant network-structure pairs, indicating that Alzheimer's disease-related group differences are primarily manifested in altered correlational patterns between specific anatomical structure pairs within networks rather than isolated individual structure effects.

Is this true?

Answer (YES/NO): YES